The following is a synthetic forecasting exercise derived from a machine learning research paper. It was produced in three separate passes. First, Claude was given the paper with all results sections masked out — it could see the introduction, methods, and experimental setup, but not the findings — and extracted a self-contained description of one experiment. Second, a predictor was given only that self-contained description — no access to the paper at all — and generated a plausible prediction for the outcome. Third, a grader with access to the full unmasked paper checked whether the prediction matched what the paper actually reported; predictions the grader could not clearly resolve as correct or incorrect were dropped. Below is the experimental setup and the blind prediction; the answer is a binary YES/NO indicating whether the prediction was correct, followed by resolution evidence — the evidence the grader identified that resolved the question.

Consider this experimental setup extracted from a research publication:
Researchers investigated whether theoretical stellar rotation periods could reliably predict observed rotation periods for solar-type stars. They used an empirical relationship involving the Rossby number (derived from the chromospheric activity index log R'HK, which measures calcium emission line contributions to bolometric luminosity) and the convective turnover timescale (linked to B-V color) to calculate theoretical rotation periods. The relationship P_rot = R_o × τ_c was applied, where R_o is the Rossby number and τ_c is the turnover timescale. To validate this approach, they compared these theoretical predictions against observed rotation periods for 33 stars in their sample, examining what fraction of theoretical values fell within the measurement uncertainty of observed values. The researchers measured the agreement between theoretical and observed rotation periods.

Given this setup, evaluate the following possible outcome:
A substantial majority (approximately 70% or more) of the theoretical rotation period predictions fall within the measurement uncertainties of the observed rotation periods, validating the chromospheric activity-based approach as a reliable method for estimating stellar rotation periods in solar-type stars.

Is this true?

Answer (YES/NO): YES